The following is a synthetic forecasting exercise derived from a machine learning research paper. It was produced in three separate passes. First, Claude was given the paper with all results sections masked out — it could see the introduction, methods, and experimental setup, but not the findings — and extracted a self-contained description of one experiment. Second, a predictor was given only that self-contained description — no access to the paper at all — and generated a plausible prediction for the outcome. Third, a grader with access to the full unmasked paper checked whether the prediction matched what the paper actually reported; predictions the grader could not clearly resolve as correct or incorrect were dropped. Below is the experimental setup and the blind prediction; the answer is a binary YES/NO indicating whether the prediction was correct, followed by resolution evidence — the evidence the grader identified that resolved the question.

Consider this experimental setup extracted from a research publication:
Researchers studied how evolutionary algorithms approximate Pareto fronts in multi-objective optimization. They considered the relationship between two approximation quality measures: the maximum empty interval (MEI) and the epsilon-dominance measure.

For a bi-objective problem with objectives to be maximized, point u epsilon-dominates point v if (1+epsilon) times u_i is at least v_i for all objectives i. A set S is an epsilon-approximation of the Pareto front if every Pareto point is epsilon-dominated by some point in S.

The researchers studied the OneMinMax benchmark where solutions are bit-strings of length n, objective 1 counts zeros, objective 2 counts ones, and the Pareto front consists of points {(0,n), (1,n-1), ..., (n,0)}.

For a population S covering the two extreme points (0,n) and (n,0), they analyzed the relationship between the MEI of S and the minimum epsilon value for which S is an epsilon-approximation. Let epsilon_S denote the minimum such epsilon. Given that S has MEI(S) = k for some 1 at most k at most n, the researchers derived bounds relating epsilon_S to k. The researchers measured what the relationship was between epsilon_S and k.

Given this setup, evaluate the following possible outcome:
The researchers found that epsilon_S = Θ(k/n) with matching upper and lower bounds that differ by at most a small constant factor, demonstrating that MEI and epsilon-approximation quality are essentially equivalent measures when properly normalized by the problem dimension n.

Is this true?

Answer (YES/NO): NO